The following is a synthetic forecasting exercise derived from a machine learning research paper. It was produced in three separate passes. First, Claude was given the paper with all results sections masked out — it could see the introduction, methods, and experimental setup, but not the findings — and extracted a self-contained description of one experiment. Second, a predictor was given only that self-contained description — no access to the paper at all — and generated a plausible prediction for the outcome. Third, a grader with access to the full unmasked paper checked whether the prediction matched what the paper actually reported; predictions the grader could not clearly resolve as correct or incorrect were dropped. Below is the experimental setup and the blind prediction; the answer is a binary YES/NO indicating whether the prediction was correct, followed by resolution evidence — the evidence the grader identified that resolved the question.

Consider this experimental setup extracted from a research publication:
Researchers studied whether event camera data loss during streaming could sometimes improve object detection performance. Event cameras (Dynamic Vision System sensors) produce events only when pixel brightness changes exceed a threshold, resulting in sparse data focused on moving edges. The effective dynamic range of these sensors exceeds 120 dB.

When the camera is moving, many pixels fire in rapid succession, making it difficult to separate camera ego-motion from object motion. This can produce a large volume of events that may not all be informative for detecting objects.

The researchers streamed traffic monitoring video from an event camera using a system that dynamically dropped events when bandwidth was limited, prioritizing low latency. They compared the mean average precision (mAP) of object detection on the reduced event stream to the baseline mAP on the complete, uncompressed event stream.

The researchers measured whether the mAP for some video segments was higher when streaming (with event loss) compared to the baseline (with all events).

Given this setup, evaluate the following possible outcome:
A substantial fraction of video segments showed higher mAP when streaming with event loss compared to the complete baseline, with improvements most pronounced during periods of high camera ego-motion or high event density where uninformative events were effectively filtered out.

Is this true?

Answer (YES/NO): NO